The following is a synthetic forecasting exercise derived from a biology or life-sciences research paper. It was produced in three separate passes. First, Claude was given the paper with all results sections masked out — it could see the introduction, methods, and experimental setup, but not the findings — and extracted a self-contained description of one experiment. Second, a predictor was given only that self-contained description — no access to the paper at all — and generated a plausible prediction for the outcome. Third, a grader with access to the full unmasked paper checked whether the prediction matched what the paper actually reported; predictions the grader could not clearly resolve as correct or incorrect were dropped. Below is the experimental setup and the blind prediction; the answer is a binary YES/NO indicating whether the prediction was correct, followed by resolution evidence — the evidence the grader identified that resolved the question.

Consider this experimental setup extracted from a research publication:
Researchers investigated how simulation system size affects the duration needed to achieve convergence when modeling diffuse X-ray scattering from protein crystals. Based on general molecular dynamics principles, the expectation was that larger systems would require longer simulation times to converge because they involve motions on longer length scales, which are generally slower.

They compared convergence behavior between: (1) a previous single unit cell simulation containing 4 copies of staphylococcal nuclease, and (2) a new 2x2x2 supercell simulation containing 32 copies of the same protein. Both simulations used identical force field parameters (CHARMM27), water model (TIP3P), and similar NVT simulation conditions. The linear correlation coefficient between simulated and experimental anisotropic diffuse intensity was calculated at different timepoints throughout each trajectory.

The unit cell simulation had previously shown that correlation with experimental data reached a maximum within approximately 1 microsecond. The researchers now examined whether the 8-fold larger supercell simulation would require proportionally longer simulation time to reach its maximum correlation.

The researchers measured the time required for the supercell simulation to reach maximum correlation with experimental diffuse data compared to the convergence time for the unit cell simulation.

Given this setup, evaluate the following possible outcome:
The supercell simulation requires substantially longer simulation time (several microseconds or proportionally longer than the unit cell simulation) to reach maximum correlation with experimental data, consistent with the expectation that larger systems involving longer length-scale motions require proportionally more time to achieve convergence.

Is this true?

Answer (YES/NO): NO